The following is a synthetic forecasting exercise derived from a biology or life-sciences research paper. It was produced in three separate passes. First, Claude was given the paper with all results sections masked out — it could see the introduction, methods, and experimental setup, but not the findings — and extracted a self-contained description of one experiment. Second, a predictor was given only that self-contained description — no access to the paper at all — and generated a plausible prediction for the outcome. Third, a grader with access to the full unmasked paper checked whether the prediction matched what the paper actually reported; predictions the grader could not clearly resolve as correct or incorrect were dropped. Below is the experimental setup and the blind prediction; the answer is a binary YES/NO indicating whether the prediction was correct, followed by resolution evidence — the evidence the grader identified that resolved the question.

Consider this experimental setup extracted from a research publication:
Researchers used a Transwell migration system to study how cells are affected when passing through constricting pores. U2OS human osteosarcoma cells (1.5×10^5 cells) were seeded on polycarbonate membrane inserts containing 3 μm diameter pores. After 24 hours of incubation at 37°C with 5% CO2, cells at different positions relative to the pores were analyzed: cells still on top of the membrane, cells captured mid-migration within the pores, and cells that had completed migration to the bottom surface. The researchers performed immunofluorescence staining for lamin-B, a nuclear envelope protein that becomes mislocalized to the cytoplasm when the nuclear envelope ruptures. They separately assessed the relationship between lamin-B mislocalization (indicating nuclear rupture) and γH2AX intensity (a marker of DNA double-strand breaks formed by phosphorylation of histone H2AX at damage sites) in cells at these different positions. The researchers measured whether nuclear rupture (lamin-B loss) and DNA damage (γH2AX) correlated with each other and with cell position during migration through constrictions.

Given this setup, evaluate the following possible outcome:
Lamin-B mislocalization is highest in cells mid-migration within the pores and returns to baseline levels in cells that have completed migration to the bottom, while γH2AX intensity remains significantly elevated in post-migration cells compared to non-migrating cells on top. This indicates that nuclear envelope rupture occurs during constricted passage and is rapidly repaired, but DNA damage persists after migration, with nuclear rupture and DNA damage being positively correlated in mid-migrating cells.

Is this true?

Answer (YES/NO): NO